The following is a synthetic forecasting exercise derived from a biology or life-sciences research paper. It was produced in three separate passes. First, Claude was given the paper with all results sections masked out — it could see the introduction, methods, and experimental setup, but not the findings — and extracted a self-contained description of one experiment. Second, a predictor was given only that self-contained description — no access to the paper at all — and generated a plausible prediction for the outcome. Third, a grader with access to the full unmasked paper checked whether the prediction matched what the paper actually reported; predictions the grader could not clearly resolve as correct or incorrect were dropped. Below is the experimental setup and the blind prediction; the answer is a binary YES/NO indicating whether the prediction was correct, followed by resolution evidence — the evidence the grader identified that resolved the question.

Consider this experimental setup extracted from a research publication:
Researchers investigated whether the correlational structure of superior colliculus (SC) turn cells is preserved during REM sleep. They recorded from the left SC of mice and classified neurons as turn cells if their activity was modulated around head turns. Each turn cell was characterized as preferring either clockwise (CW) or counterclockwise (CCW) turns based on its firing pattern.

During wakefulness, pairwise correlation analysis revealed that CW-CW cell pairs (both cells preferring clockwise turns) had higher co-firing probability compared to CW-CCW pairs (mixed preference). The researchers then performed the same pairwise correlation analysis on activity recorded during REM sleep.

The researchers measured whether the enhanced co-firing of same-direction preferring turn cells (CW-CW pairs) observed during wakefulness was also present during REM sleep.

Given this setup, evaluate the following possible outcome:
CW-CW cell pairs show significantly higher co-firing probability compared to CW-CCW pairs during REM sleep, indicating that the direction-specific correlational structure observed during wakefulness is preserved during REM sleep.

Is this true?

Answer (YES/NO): YES